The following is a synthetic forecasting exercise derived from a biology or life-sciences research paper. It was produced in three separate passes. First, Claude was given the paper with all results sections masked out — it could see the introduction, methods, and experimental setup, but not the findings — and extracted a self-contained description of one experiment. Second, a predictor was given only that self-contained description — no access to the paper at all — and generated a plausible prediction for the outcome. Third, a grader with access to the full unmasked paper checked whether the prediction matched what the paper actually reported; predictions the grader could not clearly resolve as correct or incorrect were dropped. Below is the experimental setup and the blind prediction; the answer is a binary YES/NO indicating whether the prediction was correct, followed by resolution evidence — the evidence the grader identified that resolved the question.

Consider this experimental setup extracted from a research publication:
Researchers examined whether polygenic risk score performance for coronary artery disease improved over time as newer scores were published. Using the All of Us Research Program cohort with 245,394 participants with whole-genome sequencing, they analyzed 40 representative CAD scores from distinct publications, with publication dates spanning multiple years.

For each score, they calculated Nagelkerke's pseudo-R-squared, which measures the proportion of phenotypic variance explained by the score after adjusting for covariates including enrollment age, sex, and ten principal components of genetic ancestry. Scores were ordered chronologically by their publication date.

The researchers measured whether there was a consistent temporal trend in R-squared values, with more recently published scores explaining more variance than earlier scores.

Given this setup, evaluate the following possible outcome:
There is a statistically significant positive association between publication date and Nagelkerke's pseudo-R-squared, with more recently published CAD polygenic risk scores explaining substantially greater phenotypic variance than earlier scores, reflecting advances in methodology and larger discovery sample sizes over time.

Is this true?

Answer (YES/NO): NO